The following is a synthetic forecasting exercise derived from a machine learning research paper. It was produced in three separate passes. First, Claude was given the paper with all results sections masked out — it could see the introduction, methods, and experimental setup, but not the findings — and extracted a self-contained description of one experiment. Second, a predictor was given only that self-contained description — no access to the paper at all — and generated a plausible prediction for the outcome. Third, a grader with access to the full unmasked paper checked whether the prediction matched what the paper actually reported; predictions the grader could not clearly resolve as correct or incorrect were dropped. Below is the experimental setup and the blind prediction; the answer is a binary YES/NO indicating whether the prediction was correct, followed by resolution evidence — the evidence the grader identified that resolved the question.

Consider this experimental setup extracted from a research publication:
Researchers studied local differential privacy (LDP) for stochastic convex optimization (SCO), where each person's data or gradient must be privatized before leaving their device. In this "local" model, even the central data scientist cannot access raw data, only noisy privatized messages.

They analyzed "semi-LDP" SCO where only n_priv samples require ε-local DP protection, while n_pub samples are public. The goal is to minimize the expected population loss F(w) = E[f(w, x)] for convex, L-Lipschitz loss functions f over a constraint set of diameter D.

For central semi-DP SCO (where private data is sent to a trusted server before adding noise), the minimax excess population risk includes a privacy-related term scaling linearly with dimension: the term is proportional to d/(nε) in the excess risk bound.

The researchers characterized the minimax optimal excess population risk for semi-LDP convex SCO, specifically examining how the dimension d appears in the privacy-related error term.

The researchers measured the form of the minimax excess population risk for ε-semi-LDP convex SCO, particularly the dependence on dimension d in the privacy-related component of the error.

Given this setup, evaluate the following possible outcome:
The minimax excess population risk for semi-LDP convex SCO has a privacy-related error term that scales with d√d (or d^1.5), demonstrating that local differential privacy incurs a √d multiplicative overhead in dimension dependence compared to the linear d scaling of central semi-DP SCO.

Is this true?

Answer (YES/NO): NO